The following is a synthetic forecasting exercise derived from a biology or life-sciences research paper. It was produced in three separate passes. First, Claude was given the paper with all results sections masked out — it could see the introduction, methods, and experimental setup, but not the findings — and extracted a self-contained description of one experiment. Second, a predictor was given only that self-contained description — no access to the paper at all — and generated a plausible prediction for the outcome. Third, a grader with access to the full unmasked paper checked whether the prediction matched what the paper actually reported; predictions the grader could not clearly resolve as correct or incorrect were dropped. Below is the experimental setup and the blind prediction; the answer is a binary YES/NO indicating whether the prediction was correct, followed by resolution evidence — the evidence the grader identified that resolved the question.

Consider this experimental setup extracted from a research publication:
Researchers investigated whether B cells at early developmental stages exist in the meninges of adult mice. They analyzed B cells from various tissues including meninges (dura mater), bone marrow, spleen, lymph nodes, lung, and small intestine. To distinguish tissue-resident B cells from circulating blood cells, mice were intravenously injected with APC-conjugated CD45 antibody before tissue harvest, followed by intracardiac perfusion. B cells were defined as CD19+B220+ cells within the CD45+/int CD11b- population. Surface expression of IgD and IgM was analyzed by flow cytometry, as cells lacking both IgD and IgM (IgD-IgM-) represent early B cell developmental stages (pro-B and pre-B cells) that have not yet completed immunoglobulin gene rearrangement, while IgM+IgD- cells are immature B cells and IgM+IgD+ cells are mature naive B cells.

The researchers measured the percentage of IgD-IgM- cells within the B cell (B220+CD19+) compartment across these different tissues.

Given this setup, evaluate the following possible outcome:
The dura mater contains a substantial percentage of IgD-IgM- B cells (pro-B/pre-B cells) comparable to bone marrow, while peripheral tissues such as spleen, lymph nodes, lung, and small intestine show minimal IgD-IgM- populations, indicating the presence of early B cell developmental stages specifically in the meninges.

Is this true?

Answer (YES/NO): YES